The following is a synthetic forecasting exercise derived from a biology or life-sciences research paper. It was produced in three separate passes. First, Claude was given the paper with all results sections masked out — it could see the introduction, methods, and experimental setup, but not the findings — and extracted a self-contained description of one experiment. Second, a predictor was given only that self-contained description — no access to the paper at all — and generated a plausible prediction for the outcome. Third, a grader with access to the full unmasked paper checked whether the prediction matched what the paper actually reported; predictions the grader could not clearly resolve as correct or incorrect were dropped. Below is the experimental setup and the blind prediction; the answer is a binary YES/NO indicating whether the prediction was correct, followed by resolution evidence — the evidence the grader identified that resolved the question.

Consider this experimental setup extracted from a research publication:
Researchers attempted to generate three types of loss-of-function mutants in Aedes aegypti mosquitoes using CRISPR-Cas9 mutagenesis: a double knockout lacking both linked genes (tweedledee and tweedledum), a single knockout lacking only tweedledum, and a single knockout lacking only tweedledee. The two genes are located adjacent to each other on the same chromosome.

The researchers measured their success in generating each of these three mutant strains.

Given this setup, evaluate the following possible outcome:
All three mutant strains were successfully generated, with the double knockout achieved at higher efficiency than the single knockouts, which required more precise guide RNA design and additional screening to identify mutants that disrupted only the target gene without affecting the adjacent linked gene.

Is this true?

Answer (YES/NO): NO